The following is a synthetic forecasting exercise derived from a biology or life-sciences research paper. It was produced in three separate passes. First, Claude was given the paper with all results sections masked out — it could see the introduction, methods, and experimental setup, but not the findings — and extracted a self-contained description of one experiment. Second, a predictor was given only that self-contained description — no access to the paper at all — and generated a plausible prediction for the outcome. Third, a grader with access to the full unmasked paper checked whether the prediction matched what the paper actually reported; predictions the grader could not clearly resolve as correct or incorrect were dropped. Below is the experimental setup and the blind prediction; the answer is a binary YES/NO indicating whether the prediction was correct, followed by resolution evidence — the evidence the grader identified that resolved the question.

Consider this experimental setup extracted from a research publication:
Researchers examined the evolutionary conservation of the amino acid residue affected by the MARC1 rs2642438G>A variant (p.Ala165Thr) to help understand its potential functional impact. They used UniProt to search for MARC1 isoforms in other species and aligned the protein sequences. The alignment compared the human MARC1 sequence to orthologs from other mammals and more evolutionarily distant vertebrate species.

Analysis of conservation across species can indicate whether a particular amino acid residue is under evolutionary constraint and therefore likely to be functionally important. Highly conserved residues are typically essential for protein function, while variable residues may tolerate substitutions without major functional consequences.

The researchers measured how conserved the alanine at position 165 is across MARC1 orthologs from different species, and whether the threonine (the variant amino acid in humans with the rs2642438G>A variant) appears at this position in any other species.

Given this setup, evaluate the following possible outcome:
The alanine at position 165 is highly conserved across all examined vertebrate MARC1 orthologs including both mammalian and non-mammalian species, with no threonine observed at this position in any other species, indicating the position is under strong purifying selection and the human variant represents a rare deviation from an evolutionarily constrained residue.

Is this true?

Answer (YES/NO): NO